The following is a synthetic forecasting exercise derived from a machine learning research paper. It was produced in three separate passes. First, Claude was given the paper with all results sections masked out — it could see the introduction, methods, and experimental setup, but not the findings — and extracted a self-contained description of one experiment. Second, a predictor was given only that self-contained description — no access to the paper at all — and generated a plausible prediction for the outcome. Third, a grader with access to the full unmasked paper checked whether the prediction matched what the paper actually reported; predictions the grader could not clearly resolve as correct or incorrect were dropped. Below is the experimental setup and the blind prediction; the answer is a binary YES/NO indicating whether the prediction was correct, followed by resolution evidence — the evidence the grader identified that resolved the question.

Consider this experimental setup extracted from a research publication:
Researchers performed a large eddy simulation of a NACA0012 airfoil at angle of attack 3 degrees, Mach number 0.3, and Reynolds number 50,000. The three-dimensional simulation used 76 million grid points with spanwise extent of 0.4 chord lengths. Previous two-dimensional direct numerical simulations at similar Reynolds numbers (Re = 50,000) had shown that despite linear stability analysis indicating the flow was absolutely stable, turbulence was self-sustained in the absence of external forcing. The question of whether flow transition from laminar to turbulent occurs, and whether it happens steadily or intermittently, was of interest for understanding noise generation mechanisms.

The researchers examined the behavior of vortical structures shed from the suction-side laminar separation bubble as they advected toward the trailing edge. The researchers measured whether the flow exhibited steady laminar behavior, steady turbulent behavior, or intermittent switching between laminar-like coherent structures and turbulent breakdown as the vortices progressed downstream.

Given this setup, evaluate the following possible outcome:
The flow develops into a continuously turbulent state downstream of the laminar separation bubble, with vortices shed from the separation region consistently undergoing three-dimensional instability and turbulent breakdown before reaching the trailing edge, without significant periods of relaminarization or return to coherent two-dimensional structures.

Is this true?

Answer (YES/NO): NO